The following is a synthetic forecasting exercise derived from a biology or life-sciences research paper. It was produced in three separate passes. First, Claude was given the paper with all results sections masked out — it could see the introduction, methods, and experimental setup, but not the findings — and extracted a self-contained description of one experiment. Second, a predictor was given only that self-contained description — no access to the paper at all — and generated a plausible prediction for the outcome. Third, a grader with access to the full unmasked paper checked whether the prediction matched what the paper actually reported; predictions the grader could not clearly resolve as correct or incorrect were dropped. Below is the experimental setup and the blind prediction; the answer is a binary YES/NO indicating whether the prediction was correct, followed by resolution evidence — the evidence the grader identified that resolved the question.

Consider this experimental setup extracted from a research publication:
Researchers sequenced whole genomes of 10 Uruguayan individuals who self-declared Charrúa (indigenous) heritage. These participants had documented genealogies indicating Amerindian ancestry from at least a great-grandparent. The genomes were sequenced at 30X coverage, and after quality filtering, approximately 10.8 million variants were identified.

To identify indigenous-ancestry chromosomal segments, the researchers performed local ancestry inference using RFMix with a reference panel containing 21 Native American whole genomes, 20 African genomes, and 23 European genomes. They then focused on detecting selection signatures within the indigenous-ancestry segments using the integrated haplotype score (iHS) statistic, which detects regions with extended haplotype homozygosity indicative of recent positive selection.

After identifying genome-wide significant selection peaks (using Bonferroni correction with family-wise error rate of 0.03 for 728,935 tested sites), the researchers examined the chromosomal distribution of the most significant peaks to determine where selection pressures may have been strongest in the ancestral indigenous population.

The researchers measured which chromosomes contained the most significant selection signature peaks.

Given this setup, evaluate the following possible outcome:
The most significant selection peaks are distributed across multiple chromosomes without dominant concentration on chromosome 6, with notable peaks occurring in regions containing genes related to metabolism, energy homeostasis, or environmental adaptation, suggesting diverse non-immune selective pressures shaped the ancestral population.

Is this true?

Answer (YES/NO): NO